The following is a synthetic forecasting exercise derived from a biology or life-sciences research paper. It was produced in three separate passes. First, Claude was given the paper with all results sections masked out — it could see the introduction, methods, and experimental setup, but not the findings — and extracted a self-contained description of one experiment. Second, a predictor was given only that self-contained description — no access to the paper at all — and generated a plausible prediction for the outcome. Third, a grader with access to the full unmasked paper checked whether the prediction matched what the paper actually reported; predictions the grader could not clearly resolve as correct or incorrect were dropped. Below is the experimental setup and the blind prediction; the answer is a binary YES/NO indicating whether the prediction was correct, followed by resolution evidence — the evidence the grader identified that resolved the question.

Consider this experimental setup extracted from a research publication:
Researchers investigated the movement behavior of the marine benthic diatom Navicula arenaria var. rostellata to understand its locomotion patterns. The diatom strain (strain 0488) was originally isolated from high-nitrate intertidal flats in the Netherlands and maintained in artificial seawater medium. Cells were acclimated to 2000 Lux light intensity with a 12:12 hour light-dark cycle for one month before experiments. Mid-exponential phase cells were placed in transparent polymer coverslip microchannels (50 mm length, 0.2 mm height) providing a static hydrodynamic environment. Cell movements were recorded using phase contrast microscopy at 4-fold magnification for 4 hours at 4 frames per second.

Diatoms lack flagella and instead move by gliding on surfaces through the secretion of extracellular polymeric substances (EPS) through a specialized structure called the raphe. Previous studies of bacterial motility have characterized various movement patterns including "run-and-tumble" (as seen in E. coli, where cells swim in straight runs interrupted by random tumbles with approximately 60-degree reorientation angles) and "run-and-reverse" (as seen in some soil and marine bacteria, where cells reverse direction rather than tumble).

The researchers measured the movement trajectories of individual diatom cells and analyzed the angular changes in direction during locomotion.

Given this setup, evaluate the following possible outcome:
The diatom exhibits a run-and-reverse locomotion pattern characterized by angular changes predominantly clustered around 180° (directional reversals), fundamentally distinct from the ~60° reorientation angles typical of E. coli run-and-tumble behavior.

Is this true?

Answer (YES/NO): NO